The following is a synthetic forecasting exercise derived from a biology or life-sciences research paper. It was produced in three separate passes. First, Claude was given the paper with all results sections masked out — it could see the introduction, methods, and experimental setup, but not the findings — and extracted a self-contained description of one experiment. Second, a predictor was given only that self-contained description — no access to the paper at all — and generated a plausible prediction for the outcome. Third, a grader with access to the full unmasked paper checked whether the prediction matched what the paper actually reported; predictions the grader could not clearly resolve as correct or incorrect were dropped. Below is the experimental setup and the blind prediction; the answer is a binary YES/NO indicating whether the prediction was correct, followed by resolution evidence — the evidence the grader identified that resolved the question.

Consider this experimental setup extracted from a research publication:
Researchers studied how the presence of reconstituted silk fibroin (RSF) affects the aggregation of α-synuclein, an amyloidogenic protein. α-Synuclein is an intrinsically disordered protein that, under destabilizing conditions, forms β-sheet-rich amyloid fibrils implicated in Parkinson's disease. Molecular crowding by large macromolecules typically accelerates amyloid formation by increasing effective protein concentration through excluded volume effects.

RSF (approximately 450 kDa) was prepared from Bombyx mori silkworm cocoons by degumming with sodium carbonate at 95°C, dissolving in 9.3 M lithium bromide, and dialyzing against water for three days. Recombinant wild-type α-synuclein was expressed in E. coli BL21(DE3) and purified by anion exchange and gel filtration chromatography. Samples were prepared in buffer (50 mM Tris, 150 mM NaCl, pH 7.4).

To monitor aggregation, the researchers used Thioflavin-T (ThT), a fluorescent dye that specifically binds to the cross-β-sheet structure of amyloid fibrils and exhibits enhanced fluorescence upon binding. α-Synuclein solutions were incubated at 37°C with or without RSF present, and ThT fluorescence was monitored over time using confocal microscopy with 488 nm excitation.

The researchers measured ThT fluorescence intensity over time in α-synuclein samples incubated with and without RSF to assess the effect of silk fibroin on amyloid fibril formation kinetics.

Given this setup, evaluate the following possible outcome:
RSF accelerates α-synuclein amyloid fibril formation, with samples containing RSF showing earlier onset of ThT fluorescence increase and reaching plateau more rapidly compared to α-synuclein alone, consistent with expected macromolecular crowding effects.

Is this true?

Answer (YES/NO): NO